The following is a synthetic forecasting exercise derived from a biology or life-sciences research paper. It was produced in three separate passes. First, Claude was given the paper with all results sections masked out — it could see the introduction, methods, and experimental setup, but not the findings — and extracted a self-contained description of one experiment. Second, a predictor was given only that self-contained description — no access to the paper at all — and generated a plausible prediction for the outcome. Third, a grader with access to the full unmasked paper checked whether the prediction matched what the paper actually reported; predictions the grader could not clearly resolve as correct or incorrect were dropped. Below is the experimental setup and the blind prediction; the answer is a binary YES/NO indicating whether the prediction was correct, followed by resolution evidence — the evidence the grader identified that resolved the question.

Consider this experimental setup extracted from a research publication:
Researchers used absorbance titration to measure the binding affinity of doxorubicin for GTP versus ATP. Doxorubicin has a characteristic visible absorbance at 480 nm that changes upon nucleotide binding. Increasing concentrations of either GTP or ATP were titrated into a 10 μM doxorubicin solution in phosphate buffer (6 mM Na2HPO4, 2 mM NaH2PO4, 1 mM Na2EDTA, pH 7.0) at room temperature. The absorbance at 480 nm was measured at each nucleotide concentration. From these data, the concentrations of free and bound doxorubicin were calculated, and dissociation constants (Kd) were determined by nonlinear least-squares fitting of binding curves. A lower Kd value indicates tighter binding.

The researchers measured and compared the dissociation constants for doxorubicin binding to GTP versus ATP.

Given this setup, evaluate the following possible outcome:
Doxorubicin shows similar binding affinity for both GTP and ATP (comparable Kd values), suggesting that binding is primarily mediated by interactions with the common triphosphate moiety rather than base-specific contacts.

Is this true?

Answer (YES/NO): YES